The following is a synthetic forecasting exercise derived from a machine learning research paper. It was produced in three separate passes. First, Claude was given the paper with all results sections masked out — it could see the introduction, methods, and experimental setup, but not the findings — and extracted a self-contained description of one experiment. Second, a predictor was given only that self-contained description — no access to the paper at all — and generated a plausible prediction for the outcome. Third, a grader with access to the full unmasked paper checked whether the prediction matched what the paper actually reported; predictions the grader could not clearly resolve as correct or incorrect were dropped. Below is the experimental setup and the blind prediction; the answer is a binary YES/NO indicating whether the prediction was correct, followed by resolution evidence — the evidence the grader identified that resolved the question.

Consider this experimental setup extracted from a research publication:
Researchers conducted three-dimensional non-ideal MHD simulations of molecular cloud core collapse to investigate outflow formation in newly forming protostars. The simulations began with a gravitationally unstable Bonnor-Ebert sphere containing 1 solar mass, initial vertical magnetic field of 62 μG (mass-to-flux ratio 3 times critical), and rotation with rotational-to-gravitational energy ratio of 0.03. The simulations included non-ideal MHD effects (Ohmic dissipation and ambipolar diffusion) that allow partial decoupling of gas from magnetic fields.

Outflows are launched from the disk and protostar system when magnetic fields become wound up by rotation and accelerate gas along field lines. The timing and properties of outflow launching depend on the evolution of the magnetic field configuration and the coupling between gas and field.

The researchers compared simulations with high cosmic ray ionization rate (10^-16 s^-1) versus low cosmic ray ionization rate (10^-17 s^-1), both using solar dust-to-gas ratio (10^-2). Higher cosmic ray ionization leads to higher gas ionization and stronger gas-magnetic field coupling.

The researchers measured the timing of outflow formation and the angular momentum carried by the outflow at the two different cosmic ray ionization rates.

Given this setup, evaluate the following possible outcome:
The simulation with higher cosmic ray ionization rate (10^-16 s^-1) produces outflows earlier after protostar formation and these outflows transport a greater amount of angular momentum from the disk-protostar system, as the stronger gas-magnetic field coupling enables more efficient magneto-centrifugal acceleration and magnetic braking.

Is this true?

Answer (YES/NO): YES